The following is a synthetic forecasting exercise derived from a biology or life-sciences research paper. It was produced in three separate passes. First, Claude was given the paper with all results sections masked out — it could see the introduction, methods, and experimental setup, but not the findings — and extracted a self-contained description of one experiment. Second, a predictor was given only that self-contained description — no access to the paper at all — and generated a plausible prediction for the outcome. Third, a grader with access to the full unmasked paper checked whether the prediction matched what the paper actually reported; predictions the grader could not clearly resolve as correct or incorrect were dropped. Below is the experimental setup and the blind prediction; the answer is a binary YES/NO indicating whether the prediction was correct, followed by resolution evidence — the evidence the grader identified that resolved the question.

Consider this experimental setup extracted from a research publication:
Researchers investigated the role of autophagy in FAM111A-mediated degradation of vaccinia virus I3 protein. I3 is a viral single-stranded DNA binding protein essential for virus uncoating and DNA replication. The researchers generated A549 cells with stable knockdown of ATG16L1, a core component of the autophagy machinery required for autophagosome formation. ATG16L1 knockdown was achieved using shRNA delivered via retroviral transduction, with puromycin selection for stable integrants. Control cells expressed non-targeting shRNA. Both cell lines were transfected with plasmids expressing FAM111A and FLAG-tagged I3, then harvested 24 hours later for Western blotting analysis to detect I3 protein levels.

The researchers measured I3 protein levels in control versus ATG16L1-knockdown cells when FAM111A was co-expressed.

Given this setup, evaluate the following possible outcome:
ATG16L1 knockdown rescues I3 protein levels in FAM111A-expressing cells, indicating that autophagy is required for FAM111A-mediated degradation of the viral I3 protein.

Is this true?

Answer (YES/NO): YES